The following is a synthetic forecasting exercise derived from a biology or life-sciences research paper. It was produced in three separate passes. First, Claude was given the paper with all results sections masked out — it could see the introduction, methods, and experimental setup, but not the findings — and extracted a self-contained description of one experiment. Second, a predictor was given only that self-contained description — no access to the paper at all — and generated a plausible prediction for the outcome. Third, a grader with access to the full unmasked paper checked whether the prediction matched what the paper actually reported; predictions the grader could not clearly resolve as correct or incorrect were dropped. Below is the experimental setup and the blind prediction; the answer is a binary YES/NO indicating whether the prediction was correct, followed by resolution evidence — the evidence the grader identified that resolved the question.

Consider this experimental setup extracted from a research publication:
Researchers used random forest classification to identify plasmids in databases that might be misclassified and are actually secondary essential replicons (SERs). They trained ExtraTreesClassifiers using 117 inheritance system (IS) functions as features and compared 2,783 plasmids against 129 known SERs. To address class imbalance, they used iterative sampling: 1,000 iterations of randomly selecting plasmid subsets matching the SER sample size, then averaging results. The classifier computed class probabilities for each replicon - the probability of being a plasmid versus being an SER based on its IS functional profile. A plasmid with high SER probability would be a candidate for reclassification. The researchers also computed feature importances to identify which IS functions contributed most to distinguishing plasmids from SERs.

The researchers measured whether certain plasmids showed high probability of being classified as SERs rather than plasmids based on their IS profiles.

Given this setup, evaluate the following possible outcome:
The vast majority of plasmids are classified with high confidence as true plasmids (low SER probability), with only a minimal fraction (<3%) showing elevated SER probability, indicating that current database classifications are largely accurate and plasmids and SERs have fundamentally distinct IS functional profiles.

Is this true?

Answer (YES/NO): NO